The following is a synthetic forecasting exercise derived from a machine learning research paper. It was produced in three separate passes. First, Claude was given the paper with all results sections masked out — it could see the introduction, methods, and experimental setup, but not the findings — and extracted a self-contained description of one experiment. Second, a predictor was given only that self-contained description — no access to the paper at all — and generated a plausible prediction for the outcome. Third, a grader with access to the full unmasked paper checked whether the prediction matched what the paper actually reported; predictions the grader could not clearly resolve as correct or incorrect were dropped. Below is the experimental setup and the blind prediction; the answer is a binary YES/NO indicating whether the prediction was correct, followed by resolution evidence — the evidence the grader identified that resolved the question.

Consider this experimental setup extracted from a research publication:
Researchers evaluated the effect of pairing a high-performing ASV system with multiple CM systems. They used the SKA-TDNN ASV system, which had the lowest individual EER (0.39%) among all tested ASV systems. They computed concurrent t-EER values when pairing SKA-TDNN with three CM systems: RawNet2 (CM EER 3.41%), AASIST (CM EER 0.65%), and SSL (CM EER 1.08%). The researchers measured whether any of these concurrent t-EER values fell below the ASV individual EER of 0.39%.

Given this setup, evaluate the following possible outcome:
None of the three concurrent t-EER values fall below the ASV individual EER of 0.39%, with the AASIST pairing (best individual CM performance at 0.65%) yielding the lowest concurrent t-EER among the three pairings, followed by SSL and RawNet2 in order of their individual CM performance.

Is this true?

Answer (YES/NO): NO